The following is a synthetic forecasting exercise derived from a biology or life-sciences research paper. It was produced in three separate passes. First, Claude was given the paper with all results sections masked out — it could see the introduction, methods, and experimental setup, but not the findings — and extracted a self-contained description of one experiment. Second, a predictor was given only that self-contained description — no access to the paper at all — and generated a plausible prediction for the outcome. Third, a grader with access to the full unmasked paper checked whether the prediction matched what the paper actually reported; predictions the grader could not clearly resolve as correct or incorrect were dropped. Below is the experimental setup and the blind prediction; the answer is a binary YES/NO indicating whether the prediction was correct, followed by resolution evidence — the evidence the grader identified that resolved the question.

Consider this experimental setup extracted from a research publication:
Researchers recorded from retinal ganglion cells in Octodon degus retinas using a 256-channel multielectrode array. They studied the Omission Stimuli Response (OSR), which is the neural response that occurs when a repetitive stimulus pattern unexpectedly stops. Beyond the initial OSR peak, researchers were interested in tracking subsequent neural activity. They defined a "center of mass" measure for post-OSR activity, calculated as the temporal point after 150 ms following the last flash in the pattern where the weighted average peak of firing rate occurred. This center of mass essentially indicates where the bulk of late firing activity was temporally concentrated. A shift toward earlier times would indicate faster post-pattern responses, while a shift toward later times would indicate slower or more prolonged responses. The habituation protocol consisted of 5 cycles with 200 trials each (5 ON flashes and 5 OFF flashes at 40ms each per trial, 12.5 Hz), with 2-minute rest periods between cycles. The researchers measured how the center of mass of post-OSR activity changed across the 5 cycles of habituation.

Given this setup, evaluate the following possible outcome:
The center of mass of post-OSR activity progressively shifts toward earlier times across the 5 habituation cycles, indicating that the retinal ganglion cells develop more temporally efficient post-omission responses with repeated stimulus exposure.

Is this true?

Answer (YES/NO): NO